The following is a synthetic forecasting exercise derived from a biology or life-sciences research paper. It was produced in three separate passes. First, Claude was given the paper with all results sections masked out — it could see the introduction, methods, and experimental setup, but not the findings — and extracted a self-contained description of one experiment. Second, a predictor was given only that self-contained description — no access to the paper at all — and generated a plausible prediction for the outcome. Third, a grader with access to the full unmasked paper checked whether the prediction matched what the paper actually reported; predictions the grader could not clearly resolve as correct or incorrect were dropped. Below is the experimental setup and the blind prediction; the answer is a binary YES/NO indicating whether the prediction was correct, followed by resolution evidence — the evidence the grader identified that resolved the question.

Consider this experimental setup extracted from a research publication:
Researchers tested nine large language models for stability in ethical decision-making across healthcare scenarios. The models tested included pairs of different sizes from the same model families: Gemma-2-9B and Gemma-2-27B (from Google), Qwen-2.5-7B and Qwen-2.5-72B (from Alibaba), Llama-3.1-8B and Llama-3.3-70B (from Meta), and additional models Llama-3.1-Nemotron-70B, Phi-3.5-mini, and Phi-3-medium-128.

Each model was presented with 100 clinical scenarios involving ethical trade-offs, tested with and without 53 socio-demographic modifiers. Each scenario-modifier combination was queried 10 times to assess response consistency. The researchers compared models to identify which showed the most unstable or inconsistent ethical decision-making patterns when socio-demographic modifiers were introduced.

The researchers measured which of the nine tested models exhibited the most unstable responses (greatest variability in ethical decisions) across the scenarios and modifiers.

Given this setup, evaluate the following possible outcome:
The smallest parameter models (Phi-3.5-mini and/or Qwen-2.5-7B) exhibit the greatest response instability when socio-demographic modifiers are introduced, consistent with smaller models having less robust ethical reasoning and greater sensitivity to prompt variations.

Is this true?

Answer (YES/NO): NO